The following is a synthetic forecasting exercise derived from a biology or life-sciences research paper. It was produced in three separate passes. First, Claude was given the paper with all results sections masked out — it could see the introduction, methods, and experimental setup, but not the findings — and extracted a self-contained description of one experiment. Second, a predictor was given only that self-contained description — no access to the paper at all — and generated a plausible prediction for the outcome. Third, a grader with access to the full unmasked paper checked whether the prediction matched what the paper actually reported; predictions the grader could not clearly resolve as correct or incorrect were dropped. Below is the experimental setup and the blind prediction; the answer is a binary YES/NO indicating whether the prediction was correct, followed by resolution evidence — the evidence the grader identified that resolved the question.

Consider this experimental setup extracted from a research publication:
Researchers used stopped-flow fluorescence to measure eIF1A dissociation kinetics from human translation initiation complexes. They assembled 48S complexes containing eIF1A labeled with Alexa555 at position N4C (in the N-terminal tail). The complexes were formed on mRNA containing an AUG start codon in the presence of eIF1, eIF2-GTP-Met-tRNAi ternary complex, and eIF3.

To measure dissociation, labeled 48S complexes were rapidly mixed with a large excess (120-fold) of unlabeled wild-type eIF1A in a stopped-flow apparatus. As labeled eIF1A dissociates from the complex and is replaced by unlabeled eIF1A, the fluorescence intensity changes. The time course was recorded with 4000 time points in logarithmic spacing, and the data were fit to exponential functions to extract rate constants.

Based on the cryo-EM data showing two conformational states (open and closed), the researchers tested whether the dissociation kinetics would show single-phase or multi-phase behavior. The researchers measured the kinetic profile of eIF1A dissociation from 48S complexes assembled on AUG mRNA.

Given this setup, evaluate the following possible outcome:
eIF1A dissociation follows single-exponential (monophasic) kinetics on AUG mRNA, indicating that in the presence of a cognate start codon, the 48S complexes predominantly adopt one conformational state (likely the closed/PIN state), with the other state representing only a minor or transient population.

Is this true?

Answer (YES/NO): NO